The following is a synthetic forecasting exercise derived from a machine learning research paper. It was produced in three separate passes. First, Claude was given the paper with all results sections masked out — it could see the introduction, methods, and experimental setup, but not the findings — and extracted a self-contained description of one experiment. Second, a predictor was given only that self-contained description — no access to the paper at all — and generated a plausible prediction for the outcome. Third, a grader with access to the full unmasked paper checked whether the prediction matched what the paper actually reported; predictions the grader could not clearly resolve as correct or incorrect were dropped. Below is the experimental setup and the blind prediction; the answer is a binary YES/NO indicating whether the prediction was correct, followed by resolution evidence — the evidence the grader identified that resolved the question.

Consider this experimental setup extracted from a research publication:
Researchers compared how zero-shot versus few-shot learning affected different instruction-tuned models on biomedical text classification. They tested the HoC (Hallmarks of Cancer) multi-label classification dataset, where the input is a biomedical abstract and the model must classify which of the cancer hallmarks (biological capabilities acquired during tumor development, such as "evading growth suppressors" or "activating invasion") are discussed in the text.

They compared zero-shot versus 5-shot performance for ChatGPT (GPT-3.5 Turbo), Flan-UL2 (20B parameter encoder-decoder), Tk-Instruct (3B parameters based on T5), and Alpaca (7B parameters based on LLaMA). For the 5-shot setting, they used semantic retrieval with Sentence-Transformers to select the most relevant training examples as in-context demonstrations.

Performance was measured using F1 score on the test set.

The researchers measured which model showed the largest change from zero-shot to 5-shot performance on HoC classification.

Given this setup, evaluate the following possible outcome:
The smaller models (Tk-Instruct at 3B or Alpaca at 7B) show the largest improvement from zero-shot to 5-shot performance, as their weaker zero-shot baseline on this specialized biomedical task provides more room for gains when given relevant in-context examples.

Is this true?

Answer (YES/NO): YES